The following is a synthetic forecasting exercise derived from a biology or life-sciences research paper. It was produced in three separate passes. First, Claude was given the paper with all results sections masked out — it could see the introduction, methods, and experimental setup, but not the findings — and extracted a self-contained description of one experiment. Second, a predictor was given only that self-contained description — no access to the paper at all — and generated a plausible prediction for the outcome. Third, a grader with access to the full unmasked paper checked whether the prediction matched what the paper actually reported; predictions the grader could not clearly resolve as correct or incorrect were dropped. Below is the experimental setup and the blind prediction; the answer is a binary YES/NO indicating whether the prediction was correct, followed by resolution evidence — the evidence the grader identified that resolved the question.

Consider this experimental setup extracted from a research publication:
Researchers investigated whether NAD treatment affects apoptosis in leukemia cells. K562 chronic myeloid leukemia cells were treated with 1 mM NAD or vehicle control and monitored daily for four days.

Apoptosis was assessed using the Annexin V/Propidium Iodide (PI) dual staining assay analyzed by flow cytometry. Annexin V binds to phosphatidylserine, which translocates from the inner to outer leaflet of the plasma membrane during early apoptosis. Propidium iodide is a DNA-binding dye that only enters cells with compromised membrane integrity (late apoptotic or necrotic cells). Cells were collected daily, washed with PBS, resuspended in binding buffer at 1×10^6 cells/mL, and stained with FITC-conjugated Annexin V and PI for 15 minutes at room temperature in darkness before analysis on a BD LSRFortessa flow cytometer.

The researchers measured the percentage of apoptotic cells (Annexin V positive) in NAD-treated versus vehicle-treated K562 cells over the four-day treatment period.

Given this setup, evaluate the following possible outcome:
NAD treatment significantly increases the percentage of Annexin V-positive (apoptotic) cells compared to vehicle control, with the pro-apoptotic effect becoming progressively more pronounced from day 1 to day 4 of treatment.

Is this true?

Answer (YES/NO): NO